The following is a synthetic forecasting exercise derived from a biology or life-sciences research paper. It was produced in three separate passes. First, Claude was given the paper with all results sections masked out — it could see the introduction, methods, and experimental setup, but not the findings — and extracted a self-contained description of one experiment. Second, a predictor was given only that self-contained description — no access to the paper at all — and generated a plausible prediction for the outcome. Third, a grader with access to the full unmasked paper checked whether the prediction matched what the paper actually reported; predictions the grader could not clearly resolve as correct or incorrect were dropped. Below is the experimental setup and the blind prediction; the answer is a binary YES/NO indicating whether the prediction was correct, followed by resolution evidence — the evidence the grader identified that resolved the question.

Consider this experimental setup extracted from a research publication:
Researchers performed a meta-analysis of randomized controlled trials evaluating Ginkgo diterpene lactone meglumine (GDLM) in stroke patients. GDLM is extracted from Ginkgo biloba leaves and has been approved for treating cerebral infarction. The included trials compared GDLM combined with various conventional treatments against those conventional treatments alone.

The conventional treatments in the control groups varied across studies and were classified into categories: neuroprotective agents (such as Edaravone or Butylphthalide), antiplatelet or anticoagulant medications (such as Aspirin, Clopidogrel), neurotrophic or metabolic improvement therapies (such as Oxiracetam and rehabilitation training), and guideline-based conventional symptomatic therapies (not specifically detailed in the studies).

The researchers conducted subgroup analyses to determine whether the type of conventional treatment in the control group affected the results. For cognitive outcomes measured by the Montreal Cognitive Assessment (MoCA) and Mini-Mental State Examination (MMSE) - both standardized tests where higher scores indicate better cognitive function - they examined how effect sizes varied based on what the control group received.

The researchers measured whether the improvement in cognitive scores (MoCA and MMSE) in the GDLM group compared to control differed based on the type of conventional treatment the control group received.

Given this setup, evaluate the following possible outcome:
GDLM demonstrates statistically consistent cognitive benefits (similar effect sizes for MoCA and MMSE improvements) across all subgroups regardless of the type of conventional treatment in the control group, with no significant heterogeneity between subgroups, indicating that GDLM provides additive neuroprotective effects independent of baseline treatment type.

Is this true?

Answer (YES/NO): NO